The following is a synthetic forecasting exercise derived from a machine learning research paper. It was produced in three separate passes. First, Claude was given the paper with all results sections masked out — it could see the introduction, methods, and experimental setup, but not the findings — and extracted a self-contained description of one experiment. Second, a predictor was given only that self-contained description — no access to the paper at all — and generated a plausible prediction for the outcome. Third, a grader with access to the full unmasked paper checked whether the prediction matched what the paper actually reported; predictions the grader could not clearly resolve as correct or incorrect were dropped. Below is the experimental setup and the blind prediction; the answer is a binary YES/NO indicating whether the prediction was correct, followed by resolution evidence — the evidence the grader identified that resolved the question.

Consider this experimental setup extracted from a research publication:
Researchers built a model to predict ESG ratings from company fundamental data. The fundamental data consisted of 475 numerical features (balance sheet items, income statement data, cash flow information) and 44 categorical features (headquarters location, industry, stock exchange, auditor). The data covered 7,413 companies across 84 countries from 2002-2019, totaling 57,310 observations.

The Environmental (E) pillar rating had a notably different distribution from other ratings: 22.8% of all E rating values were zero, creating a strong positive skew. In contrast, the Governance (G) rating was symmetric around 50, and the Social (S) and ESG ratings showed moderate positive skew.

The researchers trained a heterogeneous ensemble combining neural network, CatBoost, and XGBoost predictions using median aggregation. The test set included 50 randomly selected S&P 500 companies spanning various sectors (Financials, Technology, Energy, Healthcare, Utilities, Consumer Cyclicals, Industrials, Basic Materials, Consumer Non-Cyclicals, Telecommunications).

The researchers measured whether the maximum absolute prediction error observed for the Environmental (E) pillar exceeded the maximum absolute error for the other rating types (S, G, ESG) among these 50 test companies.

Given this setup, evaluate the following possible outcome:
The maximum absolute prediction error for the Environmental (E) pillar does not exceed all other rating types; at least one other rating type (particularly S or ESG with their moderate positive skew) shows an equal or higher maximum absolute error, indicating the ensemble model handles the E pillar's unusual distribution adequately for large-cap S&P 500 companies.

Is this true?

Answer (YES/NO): NO